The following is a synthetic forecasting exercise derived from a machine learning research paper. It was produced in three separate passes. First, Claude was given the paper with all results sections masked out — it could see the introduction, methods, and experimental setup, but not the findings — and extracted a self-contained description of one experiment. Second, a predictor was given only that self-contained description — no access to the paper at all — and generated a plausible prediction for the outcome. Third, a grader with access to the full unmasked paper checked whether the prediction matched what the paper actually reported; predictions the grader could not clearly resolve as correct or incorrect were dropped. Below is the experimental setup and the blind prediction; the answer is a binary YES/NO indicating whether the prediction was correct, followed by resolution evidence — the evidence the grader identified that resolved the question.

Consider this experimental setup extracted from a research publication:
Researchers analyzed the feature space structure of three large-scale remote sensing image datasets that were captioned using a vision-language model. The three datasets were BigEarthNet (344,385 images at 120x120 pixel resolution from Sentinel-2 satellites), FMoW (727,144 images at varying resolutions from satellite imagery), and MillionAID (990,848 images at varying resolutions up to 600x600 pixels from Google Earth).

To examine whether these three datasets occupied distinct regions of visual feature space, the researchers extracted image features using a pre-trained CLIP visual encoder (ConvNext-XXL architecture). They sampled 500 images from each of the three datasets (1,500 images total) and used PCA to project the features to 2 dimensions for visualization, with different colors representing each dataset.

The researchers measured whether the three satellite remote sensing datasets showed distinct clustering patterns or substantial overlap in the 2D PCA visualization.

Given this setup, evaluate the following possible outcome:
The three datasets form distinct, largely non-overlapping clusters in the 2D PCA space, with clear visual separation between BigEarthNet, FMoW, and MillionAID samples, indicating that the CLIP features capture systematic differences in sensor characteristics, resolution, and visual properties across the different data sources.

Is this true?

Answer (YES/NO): NO